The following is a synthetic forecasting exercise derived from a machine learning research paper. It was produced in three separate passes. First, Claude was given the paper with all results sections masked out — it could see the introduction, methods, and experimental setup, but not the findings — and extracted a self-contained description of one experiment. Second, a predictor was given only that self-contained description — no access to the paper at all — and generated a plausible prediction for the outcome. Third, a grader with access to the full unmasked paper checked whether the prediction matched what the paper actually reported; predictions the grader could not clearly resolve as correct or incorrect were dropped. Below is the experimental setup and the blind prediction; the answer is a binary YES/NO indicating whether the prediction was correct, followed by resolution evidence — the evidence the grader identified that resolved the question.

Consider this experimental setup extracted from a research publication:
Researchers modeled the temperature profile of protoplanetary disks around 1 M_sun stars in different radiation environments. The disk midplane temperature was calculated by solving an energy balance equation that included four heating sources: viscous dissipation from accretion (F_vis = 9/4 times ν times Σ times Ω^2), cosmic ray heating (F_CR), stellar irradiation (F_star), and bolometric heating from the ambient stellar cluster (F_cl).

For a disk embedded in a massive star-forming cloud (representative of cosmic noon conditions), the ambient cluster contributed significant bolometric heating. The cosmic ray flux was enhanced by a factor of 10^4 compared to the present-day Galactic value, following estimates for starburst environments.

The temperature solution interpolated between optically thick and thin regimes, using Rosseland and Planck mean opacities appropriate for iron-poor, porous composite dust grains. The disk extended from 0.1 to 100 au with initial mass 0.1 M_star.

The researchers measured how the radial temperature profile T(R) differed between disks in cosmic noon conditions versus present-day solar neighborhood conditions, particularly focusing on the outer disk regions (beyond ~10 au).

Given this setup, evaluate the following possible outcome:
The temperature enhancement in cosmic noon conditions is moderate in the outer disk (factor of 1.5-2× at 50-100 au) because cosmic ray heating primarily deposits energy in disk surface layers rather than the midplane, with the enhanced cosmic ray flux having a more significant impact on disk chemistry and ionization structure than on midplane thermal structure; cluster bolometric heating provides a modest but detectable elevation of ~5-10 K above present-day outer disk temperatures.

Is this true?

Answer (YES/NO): NO